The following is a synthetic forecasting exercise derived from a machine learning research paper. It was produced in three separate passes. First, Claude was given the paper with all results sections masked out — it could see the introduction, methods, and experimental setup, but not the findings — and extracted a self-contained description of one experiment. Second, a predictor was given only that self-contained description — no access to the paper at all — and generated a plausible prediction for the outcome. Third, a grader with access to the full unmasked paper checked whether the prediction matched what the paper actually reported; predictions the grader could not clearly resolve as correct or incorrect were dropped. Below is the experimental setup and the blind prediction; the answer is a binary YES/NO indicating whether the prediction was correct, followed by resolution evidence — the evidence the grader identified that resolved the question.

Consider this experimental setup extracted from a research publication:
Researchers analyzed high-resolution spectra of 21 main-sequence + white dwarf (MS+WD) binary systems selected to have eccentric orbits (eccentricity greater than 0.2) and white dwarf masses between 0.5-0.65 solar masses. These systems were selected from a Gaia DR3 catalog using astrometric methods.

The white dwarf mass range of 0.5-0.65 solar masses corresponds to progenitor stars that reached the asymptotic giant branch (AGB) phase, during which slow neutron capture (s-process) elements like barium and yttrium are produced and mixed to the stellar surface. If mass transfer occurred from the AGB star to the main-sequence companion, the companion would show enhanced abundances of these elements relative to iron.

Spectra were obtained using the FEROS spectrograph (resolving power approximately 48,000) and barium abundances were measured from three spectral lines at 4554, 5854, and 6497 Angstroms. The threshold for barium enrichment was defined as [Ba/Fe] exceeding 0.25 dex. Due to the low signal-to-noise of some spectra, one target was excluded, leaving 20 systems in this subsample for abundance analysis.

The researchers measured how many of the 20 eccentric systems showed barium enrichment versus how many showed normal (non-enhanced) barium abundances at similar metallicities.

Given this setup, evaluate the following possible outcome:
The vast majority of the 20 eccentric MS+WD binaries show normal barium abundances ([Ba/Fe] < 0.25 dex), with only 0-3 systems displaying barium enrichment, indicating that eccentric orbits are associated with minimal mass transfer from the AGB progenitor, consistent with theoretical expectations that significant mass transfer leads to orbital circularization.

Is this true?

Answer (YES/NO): NO